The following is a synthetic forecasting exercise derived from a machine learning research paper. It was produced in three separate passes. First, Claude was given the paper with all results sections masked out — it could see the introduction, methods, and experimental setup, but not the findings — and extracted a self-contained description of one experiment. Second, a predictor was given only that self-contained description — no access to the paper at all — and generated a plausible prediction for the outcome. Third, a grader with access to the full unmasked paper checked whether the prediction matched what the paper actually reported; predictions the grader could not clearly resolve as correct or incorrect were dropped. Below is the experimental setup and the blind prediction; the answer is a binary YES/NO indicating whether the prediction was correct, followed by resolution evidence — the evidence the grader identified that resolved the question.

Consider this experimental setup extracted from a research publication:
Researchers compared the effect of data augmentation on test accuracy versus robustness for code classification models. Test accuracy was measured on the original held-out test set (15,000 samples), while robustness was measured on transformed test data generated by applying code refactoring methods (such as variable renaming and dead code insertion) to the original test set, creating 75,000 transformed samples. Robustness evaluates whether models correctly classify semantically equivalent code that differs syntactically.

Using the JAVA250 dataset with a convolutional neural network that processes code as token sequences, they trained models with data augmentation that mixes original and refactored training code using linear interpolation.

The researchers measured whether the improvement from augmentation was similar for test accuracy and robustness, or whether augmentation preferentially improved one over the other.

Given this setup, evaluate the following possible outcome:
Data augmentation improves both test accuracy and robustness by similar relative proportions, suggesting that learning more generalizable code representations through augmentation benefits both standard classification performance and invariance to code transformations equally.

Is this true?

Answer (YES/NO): NO